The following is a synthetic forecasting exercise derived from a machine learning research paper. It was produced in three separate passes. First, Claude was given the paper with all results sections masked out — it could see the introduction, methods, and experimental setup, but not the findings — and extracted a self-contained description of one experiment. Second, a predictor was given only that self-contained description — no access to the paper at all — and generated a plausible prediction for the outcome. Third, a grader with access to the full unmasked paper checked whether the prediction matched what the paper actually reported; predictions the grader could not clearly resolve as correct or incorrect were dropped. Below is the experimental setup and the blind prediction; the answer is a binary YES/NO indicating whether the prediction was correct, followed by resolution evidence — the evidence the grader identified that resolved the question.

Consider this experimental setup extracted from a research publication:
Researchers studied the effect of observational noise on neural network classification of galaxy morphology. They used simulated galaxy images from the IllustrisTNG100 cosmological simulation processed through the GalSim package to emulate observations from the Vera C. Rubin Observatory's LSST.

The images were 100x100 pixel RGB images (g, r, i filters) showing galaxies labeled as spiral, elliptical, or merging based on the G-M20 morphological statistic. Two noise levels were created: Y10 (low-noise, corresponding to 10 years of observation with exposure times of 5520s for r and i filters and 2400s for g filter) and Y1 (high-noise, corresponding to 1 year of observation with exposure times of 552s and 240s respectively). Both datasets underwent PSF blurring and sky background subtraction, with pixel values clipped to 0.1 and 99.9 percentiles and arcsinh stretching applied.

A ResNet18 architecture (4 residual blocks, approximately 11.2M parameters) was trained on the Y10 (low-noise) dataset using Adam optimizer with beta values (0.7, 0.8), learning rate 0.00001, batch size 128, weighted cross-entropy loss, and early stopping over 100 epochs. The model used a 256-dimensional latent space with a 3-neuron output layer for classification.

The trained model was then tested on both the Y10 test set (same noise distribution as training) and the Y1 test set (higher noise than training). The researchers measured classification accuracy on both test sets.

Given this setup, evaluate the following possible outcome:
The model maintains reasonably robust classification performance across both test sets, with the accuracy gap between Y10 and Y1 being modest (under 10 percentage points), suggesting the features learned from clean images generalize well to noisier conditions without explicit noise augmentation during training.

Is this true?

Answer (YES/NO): NO